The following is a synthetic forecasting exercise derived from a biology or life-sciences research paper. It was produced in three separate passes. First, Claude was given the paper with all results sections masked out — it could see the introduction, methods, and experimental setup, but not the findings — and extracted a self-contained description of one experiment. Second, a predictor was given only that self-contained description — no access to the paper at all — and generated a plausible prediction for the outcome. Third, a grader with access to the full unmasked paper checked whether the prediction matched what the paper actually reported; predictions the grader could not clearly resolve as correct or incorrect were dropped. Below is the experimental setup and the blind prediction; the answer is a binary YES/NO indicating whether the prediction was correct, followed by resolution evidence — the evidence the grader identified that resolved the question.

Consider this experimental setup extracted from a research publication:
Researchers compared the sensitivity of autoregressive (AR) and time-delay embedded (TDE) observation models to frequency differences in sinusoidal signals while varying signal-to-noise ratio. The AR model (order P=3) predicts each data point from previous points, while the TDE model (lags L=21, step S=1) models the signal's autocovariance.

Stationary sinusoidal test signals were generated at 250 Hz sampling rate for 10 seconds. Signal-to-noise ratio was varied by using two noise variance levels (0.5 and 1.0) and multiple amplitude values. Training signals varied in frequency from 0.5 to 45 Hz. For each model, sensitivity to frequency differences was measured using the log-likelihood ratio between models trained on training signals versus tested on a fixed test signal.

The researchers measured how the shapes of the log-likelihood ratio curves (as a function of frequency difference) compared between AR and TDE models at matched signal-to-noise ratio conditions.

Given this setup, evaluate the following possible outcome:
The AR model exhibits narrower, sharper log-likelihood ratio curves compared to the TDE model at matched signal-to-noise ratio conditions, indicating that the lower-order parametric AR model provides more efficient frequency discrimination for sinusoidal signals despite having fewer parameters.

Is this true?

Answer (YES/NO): YES